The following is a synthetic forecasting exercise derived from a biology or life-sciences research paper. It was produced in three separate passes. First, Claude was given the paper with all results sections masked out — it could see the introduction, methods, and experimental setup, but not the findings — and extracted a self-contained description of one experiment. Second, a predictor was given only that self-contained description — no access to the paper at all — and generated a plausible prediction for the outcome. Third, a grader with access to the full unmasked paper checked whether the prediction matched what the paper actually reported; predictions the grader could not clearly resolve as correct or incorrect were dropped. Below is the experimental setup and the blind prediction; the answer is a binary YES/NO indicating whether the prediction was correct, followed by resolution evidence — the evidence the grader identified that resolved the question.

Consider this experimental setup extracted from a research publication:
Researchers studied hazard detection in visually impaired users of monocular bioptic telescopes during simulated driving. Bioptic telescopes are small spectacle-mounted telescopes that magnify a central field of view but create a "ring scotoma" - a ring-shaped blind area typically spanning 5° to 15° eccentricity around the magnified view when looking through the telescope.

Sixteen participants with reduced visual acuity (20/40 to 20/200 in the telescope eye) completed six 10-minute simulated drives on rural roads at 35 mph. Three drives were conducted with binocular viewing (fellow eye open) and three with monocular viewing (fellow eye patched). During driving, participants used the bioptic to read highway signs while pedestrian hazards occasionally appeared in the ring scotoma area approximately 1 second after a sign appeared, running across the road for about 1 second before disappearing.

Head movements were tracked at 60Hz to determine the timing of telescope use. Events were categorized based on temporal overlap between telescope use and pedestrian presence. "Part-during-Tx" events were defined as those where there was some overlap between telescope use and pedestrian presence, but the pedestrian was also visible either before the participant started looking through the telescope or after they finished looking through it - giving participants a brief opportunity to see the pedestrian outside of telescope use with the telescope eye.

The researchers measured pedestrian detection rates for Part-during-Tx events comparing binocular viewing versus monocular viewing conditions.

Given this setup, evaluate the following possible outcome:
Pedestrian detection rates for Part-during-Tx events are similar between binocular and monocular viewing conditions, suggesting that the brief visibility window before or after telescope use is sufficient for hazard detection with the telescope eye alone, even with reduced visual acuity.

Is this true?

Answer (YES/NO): YES